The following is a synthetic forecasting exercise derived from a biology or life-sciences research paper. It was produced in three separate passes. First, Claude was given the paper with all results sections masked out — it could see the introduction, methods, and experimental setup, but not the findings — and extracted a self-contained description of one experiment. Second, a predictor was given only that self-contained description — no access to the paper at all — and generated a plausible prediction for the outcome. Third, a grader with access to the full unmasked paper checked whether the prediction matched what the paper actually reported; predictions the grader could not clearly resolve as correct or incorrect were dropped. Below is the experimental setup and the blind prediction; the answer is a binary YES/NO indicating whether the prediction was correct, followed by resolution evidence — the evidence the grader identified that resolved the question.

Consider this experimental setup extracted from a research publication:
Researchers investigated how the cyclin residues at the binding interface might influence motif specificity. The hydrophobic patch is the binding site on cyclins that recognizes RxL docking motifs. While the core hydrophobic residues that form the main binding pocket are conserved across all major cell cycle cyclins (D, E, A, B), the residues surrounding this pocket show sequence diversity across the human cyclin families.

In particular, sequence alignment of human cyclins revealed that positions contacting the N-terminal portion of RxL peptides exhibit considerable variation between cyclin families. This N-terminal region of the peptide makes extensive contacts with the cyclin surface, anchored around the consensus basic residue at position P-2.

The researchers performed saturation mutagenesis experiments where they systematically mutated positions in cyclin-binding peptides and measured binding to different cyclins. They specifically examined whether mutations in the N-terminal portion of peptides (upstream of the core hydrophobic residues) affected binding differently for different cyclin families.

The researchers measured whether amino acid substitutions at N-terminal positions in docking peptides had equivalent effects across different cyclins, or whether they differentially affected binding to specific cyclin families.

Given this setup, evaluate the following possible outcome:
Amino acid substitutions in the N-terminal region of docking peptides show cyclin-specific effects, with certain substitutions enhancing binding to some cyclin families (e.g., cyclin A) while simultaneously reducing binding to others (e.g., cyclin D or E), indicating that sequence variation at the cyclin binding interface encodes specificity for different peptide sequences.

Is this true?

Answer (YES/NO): YES